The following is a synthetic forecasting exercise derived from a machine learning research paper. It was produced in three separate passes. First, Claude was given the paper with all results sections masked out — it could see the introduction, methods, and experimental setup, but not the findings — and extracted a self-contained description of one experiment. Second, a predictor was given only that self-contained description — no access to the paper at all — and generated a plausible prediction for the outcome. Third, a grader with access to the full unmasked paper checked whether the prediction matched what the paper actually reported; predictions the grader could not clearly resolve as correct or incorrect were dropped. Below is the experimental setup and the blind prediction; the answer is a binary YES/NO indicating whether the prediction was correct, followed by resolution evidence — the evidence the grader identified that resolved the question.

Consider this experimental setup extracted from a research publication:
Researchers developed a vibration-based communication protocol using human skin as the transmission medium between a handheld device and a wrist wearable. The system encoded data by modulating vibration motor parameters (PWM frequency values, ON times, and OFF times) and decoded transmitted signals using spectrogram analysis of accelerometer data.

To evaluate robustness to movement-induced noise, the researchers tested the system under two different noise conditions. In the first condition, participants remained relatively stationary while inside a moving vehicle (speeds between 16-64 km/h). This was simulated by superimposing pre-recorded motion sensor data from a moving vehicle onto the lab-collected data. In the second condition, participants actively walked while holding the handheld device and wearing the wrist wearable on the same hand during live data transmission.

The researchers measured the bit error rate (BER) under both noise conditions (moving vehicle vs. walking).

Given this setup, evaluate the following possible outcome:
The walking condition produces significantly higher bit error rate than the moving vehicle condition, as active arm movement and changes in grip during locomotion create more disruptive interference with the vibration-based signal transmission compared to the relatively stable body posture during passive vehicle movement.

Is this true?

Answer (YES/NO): YES